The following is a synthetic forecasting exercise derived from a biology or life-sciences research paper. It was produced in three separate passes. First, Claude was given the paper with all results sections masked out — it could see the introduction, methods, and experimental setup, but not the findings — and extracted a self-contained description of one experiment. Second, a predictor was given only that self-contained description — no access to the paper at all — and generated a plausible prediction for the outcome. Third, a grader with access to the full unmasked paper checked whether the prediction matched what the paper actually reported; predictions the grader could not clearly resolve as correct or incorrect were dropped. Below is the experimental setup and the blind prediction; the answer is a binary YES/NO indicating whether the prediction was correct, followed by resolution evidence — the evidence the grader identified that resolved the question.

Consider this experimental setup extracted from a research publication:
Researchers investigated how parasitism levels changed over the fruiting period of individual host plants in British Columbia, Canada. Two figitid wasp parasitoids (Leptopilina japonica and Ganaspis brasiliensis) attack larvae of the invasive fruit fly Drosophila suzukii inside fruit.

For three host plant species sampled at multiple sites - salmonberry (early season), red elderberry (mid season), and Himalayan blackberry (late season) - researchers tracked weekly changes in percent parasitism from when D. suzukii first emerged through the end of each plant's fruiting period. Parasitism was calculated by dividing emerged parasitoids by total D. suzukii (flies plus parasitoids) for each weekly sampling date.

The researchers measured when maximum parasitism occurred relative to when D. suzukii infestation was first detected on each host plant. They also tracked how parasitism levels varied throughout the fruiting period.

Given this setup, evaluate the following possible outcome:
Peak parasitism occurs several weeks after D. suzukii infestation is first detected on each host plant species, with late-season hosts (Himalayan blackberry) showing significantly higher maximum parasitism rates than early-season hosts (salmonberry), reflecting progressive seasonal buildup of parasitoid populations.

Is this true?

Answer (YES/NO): NO